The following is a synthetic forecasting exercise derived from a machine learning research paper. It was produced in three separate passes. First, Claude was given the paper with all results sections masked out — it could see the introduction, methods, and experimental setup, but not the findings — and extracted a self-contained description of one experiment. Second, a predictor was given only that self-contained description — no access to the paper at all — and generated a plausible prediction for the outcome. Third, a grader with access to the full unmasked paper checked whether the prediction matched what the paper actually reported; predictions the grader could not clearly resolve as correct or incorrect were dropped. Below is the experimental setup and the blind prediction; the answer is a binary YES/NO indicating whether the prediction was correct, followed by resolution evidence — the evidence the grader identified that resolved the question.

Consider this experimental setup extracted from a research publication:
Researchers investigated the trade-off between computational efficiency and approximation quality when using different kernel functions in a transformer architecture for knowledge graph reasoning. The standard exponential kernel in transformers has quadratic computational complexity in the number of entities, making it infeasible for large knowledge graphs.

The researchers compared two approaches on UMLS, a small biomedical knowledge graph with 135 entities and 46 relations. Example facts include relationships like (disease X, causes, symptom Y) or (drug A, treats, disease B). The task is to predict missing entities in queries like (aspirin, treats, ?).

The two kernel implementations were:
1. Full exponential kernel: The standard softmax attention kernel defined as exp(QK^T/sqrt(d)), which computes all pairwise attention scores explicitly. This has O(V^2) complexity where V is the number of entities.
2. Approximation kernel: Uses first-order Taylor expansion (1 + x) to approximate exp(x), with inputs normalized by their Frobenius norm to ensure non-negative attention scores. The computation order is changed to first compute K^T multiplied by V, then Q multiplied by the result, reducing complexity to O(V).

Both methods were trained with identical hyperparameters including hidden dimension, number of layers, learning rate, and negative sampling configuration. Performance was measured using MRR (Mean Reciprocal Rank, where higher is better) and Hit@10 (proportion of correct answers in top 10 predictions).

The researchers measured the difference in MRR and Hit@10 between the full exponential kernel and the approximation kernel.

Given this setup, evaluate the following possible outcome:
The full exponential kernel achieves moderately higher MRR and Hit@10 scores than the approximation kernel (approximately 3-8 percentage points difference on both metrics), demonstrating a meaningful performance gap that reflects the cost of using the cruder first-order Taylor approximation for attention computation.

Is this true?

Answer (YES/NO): NO